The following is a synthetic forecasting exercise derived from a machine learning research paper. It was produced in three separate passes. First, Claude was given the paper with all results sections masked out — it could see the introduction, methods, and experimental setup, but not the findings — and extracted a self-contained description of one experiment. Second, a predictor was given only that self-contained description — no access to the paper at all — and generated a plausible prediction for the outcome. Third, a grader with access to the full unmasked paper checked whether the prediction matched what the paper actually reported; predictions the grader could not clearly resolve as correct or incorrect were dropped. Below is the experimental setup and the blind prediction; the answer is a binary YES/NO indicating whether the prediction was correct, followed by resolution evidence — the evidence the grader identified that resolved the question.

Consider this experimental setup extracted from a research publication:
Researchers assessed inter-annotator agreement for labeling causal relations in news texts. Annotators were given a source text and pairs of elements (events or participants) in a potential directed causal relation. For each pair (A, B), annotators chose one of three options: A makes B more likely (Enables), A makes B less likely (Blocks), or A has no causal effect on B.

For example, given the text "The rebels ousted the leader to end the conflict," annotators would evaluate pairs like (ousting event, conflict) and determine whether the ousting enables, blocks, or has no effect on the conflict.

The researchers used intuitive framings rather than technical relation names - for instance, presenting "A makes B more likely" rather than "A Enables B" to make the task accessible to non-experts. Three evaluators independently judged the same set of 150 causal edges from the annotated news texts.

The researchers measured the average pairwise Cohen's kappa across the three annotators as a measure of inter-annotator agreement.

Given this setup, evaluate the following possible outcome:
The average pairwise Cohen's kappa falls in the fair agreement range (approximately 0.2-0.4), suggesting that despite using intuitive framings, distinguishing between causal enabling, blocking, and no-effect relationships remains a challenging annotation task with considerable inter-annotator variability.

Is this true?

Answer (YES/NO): NO